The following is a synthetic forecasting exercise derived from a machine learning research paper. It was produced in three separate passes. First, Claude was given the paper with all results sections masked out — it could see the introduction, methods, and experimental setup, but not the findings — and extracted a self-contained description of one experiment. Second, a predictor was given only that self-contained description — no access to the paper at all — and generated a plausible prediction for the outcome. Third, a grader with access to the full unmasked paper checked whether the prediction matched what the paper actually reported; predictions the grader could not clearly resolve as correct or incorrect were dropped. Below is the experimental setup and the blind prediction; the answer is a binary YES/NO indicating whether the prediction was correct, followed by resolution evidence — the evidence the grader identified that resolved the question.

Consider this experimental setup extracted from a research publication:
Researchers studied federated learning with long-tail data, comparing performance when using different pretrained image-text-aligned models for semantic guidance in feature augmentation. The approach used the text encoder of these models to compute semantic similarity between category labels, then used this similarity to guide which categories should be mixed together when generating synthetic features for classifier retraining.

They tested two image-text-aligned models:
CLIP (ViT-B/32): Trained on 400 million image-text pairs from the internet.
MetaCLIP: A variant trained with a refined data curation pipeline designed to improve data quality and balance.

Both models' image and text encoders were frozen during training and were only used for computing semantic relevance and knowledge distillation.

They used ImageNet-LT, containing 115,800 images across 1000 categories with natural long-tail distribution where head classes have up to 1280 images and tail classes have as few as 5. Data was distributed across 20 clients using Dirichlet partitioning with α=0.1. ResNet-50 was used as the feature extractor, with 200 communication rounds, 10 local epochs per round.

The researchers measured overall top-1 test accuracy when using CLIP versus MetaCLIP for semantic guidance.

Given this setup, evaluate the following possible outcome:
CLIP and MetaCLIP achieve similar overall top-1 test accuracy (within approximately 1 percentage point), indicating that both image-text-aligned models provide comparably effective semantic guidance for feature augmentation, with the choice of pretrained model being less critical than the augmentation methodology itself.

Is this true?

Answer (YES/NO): NO